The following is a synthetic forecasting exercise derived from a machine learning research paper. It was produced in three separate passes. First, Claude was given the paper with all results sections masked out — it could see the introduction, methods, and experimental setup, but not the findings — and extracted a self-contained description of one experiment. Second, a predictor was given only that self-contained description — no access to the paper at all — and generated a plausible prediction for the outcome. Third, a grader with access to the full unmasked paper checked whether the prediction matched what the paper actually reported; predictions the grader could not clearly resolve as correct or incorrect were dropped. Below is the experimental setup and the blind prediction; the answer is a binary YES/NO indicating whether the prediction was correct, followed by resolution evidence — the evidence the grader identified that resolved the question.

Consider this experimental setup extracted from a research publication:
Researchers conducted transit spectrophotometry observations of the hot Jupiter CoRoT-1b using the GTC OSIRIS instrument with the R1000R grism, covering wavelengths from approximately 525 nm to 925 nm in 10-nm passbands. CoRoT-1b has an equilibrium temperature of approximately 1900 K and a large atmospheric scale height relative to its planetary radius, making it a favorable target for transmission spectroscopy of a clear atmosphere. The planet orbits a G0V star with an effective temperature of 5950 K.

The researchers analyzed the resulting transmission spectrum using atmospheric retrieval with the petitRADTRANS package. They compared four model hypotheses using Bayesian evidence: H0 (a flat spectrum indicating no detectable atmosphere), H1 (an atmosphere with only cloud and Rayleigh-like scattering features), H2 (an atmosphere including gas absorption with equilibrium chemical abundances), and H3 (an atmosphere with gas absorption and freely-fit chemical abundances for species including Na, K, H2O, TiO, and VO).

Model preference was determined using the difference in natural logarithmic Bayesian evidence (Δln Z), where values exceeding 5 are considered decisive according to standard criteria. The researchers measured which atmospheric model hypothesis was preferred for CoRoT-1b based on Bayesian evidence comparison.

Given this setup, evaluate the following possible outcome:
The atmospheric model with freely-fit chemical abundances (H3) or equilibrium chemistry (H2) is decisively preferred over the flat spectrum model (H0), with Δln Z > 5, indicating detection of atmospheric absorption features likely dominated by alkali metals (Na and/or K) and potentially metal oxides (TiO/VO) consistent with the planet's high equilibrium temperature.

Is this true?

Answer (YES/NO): NO